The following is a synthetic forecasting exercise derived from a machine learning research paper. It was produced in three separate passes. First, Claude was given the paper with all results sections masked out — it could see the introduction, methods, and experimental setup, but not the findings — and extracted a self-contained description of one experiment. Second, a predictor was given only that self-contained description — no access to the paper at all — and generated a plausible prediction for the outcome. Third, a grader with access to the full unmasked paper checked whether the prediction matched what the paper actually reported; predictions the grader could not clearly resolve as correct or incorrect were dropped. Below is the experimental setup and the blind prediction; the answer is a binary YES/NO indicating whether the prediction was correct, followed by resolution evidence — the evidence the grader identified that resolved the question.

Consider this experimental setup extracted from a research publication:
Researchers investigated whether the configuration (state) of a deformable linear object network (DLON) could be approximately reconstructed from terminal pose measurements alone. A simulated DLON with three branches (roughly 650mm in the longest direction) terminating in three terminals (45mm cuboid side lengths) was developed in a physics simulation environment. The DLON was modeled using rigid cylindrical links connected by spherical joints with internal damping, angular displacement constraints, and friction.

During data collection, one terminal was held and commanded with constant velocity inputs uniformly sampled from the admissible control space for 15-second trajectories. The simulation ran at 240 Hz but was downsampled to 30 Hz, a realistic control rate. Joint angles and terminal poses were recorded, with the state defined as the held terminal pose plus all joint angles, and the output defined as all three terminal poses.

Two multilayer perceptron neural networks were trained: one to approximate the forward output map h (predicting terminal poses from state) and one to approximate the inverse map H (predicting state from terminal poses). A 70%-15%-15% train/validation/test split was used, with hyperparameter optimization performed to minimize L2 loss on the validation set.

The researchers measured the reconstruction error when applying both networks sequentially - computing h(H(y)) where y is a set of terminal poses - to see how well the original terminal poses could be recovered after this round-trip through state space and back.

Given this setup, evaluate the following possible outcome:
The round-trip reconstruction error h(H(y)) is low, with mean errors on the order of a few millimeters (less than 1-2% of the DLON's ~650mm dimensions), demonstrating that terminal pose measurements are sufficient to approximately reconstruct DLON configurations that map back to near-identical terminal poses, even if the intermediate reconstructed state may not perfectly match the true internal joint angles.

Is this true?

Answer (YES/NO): YES